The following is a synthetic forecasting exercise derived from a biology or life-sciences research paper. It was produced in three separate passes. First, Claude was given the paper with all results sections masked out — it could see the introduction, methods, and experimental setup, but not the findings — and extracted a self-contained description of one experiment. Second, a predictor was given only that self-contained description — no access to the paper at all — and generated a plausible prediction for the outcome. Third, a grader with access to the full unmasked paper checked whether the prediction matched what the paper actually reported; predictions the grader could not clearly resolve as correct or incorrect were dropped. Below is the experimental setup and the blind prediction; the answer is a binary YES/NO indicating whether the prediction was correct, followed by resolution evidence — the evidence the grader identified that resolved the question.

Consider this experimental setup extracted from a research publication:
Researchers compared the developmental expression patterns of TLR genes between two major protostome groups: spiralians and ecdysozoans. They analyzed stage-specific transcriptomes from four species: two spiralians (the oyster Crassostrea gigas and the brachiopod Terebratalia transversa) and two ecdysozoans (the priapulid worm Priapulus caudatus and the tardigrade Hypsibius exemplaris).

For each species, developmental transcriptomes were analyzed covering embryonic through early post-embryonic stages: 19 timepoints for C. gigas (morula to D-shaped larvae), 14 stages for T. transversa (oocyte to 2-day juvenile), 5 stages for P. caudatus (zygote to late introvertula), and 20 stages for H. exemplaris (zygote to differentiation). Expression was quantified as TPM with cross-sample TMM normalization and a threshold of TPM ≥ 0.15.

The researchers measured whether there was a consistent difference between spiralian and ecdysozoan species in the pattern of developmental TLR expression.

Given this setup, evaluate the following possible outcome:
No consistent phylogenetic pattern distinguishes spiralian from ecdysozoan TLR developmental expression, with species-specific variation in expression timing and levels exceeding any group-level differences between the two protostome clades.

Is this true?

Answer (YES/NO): NO